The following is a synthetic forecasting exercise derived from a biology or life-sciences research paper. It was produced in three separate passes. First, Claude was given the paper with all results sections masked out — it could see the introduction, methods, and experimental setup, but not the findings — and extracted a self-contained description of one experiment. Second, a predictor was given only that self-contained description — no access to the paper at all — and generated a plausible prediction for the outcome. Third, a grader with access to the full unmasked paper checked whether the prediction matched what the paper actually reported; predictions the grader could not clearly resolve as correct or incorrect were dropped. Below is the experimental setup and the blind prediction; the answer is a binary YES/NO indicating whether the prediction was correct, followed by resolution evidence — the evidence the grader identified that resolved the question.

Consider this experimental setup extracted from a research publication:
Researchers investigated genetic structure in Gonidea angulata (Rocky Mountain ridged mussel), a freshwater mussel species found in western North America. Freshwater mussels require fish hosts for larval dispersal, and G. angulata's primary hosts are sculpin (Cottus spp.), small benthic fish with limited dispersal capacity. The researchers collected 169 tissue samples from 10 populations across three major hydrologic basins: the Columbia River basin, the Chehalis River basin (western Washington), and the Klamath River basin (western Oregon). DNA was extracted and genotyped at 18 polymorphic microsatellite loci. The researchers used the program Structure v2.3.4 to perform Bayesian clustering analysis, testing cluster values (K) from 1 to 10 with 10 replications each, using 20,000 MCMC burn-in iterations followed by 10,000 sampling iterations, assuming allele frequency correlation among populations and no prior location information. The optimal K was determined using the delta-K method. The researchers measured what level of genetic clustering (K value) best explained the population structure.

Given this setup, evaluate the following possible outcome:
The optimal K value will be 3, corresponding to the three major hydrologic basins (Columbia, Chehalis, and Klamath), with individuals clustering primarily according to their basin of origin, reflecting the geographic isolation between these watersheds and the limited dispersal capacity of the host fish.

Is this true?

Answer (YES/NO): NO